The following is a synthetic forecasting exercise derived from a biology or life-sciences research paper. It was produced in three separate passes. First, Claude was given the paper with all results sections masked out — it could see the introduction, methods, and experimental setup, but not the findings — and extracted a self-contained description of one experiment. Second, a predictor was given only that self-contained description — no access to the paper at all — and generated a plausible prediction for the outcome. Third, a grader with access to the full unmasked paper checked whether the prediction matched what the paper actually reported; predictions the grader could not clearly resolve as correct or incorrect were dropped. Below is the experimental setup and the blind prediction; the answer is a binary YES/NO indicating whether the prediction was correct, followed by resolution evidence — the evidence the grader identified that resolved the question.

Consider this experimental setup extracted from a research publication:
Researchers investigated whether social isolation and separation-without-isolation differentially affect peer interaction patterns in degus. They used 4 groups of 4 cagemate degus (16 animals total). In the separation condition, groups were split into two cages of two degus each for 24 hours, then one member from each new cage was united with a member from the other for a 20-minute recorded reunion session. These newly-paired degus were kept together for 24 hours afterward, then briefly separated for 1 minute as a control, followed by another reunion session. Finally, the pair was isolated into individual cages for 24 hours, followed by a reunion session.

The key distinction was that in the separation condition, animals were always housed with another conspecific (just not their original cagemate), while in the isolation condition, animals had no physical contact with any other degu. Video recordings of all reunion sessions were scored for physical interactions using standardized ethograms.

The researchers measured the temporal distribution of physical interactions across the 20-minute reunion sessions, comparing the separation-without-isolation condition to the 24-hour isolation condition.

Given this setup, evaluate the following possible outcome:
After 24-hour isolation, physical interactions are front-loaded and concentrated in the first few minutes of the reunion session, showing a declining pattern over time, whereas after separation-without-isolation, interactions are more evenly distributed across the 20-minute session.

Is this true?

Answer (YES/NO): YES